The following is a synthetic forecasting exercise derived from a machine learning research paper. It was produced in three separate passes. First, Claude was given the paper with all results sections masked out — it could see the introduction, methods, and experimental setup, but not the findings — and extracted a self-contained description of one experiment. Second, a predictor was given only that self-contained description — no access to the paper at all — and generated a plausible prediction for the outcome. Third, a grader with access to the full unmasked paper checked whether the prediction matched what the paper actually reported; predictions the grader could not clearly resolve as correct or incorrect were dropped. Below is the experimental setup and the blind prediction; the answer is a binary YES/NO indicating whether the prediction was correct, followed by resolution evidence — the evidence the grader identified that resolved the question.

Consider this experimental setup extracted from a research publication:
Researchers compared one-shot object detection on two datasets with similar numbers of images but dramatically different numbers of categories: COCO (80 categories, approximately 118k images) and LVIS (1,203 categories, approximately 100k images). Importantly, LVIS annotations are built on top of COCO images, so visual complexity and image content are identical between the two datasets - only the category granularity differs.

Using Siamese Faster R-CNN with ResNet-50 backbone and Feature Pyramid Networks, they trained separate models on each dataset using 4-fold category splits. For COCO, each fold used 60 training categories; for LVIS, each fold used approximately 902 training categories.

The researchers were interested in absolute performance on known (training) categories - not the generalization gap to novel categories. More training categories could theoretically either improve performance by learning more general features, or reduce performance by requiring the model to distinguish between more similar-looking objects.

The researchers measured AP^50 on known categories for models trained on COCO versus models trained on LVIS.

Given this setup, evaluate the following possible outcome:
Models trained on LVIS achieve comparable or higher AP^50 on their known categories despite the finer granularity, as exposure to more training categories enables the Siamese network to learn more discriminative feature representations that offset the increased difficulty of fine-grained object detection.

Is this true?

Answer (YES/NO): NO